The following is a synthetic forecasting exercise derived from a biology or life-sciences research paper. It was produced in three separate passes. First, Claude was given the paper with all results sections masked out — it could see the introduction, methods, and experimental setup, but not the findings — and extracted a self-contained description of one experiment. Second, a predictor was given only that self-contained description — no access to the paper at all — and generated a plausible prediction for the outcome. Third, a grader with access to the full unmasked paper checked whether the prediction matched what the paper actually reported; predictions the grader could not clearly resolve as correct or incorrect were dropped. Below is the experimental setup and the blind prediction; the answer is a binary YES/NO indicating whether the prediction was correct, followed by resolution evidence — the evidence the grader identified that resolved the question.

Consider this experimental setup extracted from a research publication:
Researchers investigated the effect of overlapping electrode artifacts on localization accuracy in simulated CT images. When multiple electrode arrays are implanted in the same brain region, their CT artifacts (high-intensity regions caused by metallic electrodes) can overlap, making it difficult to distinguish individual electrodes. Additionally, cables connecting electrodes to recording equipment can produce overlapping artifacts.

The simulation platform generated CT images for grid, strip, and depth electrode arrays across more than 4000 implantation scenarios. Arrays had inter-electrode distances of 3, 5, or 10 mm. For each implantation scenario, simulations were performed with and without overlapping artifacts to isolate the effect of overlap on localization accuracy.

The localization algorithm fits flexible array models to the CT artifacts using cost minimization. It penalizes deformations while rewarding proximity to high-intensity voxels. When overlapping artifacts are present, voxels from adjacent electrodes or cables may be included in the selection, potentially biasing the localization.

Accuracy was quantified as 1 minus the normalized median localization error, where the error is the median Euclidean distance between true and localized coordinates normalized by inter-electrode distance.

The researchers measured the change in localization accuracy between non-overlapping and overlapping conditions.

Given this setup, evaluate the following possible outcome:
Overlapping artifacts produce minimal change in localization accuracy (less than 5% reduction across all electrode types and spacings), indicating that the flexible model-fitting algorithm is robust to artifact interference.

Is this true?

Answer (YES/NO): YES